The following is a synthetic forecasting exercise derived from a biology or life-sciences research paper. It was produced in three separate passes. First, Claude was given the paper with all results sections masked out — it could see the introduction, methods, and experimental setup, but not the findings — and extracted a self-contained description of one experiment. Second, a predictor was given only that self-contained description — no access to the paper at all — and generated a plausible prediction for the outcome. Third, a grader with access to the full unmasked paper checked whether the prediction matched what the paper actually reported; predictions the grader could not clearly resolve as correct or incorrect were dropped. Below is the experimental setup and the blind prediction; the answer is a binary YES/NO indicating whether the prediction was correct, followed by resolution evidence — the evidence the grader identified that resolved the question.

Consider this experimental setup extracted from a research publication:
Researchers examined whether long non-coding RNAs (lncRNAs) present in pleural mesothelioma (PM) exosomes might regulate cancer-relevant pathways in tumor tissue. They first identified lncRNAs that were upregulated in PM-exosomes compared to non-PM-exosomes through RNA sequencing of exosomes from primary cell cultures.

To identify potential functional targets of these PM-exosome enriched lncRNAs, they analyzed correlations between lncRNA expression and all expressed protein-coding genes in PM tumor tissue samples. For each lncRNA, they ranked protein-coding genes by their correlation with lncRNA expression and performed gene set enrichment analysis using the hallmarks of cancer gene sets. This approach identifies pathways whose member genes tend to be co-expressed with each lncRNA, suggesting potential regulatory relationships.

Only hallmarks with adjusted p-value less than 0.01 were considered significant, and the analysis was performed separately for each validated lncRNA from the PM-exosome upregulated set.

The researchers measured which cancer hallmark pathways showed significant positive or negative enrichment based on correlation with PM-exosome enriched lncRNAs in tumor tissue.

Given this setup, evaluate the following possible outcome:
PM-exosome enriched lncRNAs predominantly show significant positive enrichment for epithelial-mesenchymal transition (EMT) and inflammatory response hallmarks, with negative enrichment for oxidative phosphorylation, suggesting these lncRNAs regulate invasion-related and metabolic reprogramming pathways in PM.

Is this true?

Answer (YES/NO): NO